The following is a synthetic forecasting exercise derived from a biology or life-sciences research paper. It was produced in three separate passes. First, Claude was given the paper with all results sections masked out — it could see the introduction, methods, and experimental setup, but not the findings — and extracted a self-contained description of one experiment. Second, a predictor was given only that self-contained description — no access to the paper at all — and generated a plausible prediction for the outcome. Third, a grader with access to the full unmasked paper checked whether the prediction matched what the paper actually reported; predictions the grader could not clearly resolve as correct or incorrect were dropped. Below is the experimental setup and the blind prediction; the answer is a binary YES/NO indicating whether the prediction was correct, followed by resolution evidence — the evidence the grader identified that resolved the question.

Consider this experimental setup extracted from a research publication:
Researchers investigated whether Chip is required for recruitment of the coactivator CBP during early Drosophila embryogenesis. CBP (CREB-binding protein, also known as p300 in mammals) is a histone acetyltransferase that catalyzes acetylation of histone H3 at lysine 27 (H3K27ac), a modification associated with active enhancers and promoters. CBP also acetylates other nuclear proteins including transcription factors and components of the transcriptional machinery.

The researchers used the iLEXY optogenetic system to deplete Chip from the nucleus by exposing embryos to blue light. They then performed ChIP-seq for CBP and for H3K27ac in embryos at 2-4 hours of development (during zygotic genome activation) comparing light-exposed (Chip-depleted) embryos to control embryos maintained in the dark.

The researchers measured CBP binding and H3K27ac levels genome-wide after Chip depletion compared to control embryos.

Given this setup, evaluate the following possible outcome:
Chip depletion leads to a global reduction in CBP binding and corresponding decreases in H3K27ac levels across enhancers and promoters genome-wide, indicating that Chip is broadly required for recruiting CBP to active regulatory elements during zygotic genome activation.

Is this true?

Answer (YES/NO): YES